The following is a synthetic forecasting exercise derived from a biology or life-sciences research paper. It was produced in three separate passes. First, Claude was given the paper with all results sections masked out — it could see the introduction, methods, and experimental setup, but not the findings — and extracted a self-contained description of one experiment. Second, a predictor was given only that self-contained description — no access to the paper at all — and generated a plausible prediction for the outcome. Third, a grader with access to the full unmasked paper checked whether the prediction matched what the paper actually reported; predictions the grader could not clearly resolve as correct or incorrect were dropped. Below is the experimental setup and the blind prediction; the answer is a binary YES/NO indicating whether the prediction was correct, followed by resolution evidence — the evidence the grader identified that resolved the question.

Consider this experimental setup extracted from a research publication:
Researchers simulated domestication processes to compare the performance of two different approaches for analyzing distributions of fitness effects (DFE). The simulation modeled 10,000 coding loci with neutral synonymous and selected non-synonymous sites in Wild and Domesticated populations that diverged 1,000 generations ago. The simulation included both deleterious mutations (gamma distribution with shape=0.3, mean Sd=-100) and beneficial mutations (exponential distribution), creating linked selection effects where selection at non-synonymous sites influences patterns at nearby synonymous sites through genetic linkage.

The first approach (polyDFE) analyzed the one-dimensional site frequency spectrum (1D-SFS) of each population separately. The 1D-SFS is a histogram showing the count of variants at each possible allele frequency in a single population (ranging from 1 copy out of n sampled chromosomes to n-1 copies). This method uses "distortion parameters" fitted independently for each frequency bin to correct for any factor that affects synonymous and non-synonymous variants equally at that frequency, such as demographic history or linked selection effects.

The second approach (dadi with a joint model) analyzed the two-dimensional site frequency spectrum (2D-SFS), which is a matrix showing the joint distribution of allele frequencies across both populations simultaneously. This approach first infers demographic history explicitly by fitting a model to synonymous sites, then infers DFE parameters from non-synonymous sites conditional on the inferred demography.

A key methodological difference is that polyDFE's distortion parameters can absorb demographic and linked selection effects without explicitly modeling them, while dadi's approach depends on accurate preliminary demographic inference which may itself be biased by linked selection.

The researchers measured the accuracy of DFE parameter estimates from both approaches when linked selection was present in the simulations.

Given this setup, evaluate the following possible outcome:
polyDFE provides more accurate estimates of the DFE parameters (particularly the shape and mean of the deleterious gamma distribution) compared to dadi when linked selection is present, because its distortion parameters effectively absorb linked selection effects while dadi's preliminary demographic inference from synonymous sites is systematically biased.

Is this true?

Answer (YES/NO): NO